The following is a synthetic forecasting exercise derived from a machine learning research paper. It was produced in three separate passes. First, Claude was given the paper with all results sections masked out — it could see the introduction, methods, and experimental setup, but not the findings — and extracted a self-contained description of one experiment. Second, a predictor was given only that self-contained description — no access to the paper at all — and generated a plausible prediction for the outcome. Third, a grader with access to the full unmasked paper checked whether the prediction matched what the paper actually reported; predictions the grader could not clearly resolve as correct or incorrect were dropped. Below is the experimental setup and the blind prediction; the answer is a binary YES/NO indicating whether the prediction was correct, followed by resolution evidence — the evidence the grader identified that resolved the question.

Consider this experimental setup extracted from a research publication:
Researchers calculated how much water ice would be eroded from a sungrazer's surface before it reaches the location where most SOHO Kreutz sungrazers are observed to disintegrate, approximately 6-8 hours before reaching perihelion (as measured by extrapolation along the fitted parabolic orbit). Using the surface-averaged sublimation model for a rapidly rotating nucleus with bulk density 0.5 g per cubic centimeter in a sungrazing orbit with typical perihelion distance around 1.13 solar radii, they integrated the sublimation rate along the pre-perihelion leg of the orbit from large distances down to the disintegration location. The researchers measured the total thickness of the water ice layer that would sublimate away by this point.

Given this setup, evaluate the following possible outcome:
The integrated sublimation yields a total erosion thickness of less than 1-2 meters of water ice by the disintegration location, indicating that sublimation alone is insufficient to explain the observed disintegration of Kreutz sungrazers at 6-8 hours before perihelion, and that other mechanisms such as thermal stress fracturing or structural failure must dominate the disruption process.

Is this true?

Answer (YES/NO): NO